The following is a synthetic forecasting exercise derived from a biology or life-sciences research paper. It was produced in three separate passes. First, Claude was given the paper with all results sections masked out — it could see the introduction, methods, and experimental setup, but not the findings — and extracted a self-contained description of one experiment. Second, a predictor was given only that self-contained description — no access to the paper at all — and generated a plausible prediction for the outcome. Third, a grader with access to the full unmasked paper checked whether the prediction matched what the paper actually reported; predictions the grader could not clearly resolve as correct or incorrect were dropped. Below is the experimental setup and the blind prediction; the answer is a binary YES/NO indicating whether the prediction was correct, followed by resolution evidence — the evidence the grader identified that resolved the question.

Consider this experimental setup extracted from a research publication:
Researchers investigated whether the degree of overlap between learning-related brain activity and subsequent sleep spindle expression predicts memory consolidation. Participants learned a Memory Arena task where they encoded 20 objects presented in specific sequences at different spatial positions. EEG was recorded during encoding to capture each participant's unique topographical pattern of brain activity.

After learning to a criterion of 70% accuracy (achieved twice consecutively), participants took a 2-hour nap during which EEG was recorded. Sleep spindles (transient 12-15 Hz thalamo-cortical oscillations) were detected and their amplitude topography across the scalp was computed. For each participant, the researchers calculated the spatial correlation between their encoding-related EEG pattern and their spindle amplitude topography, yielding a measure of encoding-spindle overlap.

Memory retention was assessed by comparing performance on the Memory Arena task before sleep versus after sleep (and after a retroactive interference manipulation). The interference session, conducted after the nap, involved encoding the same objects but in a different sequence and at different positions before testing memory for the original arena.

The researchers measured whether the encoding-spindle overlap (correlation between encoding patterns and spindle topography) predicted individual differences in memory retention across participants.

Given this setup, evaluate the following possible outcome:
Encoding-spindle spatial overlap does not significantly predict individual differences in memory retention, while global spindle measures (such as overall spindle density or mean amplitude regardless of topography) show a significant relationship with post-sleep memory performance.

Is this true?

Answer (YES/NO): NO